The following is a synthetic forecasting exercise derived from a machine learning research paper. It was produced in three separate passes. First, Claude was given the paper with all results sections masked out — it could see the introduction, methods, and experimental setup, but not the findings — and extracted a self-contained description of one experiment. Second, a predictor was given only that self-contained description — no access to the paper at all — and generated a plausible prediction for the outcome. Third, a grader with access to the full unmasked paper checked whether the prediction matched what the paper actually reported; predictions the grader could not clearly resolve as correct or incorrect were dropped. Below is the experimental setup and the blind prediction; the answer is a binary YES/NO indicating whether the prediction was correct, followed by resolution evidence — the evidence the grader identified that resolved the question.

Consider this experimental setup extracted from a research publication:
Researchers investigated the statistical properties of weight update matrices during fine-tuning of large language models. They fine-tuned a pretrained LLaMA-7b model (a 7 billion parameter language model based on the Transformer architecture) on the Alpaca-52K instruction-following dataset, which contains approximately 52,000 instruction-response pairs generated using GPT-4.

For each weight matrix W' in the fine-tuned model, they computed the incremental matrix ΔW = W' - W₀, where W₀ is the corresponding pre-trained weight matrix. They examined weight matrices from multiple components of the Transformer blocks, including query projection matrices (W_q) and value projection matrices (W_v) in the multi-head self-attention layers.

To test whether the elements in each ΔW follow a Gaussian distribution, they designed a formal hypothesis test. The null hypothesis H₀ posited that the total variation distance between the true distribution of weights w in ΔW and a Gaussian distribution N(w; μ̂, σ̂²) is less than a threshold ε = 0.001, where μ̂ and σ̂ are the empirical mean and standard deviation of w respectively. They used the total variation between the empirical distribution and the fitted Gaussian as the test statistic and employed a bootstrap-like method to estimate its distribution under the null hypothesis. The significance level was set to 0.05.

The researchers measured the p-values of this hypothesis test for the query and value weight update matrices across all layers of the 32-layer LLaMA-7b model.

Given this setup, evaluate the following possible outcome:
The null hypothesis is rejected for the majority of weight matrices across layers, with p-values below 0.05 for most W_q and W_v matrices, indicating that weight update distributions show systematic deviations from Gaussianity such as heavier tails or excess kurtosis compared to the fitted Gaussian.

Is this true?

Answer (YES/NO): NO